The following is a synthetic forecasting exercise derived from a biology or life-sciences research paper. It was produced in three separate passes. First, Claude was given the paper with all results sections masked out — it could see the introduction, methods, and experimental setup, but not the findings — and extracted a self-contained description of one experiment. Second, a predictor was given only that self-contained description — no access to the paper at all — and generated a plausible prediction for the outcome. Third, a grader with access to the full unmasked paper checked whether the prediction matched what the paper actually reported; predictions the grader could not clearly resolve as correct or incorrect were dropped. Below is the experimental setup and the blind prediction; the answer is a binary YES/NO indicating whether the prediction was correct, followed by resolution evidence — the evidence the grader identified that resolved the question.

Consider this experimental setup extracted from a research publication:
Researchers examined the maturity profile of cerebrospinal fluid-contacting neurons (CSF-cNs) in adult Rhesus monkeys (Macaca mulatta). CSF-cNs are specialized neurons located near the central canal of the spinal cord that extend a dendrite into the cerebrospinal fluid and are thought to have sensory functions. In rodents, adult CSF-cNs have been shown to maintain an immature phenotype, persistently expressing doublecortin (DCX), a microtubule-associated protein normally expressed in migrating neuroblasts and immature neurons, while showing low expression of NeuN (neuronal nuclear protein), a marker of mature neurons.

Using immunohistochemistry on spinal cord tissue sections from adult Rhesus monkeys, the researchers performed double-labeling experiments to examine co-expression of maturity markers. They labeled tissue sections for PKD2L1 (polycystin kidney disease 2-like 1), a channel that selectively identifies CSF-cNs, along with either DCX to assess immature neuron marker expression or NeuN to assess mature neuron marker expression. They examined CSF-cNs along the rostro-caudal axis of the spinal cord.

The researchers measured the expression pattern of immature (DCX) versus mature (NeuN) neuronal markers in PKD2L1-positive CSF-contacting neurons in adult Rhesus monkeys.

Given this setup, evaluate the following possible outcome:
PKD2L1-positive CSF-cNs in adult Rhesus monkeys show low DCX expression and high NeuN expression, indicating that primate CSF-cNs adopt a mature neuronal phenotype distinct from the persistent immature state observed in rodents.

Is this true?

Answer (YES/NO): NO